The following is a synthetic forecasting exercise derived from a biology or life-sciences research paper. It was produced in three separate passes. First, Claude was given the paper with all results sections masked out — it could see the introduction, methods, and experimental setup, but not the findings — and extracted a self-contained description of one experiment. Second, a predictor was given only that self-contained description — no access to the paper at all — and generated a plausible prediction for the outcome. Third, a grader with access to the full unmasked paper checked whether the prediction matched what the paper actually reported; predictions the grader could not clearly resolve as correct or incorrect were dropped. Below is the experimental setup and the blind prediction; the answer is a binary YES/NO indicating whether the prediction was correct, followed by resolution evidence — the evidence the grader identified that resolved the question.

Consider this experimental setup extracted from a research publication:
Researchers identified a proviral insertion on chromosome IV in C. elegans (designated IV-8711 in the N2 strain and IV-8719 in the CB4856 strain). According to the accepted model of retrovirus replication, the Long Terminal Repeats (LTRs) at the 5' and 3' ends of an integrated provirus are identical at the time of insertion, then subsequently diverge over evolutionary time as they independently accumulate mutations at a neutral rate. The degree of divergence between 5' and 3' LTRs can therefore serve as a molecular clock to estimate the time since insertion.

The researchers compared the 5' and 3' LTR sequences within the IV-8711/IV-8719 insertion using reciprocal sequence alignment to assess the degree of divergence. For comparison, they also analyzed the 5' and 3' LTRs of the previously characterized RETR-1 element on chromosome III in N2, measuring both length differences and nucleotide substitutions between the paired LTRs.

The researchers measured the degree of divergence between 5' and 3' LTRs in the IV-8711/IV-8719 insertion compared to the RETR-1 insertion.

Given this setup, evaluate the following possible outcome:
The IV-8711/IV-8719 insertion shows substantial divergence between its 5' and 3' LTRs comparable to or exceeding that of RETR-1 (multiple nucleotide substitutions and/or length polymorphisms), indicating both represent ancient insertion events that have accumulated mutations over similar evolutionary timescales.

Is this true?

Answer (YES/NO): NO